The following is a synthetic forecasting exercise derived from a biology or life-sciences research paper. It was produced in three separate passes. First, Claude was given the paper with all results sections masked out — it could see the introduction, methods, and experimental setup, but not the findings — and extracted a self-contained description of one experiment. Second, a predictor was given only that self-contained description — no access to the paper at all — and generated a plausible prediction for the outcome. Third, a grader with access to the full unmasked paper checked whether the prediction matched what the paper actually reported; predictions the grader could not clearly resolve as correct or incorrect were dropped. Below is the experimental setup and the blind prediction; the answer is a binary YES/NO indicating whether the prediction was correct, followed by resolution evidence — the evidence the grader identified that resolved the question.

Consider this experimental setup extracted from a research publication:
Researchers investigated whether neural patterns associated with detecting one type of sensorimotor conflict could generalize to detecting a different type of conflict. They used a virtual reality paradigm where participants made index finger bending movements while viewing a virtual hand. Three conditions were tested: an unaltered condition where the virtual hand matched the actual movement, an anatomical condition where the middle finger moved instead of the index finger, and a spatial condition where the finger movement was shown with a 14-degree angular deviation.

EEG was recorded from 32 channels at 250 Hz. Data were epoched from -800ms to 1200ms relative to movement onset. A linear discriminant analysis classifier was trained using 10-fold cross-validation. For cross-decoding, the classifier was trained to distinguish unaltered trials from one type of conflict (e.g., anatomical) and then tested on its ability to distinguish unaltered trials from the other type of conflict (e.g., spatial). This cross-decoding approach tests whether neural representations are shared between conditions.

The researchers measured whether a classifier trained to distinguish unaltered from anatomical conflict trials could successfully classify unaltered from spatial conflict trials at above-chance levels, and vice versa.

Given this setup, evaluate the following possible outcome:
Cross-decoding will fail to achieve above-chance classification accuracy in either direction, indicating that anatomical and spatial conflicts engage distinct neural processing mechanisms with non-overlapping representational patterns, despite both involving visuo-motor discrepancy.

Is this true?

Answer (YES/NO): NO